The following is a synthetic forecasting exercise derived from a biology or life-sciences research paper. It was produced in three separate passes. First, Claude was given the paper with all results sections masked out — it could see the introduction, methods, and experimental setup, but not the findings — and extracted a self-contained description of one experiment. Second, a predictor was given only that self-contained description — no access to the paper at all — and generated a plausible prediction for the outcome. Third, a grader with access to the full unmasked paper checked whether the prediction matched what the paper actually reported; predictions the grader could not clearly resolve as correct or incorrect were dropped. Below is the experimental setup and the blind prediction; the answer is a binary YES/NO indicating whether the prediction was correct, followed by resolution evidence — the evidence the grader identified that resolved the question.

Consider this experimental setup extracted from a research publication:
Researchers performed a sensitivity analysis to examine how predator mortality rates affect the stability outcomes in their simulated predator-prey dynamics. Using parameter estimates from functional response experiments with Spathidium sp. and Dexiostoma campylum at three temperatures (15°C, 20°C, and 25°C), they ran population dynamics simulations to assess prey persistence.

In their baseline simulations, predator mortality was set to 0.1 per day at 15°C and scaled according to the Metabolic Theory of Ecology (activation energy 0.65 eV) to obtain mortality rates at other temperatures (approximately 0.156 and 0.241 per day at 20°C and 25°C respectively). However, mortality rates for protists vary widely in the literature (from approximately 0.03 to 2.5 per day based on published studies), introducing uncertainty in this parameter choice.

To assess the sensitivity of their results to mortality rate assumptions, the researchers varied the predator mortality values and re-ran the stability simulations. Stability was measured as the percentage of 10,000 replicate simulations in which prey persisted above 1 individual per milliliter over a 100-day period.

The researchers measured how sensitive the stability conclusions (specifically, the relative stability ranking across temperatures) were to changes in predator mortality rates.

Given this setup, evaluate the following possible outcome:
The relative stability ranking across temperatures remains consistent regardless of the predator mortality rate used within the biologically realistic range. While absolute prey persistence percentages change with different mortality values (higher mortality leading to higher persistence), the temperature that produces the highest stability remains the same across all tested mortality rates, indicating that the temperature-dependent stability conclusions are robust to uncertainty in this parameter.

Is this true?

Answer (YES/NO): YES